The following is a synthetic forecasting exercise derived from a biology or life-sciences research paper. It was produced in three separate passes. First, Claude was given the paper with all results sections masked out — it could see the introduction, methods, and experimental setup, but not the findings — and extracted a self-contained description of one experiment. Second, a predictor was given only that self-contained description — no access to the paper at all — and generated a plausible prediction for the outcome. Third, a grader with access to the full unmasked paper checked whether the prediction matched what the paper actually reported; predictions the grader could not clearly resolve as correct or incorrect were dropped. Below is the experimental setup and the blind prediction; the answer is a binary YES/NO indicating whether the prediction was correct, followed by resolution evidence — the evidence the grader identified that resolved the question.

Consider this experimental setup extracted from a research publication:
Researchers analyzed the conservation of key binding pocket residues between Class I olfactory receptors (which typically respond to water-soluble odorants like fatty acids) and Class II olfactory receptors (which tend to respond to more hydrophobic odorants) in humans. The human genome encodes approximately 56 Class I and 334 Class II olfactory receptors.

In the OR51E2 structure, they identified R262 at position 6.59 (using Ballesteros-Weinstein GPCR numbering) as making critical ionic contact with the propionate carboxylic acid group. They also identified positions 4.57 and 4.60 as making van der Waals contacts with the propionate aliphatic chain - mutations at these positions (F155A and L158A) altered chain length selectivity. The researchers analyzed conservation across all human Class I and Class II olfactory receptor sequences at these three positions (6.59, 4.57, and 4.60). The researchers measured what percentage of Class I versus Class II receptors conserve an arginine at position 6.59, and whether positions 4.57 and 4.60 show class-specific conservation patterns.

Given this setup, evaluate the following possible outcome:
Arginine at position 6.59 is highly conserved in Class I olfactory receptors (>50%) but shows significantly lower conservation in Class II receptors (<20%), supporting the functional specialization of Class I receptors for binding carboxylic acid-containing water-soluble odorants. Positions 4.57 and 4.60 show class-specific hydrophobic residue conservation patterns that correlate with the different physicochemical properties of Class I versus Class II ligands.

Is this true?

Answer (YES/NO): YES